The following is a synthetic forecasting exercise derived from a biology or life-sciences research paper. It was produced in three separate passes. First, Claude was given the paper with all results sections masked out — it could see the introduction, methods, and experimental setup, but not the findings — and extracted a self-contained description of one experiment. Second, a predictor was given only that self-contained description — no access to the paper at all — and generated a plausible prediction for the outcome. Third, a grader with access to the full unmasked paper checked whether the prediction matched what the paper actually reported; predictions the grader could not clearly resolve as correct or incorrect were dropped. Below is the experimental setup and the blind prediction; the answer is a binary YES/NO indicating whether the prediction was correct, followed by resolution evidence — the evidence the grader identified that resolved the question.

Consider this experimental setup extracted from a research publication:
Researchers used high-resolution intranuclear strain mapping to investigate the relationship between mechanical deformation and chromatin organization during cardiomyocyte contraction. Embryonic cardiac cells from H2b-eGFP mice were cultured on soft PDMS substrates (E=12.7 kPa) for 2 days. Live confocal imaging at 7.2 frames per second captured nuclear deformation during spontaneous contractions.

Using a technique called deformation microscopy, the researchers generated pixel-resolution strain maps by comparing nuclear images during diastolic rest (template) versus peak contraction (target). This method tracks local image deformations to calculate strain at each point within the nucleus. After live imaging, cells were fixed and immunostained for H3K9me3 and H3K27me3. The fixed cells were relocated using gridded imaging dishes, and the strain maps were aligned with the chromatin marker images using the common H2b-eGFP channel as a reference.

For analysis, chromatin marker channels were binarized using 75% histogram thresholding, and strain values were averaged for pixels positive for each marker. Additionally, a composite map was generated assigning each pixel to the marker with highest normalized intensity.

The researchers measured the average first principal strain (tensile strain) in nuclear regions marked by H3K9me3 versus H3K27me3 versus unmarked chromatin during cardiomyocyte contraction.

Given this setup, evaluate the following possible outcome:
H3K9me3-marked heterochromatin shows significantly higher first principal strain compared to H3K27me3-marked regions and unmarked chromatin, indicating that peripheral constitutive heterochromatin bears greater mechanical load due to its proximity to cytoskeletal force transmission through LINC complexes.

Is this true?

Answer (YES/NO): YES